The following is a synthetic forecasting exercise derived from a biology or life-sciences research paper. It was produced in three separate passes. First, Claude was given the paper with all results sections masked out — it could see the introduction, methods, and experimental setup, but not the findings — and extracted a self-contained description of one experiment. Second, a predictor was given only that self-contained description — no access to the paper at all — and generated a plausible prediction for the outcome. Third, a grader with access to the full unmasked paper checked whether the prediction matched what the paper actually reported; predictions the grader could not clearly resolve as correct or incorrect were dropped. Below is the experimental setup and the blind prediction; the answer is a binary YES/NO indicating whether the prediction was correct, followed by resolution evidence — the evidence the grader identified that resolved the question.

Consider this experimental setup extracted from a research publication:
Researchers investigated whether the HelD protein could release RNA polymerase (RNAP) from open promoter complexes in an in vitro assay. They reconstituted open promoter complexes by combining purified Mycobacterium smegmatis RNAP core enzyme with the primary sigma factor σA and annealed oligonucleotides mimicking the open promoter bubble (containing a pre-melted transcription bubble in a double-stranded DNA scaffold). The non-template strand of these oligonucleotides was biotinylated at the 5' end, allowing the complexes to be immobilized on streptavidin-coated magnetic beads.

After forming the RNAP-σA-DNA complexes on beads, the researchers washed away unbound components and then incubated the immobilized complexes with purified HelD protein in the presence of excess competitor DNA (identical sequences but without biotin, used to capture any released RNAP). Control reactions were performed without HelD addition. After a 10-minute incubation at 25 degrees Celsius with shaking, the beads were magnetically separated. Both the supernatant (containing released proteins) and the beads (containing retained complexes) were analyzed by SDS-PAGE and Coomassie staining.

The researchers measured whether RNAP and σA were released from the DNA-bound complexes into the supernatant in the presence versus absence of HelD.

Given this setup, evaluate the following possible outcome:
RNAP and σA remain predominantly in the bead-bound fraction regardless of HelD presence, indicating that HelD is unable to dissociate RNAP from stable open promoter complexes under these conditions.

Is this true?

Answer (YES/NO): NO